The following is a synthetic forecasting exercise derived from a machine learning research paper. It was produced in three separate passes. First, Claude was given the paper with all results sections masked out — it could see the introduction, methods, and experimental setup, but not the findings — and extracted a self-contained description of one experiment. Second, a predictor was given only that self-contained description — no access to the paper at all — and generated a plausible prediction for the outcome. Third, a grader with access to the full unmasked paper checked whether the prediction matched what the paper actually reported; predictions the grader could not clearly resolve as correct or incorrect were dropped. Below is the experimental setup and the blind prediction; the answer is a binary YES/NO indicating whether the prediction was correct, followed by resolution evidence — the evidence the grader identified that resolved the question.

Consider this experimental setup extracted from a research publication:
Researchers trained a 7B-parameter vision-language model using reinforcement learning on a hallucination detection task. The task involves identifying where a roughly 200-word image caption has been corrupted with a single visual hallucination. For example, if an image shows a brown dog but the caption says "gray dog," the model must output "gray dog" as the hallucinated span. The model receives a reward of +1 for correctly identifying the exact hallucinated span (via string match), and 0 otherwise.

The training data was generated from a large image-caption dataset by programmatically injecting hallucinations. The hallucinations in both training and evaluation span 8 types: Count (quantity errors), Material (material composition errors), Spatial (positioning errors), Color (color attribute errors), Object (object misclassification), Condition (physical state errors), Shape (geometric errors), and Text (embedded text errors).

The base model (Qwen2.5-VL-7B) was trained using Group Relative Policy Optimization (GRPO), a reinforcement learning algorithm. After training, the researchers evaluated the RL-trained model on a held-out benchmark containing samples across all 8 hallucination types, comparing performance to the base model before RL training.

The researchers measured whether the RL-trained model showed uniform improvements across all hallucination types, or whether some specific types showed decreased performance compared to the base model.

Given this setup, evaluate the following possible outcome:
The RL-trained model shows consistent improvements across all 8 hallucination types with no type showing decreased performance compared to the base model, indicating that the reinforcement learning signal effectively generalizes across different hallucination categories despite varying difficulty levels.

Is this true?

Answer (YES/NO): NO